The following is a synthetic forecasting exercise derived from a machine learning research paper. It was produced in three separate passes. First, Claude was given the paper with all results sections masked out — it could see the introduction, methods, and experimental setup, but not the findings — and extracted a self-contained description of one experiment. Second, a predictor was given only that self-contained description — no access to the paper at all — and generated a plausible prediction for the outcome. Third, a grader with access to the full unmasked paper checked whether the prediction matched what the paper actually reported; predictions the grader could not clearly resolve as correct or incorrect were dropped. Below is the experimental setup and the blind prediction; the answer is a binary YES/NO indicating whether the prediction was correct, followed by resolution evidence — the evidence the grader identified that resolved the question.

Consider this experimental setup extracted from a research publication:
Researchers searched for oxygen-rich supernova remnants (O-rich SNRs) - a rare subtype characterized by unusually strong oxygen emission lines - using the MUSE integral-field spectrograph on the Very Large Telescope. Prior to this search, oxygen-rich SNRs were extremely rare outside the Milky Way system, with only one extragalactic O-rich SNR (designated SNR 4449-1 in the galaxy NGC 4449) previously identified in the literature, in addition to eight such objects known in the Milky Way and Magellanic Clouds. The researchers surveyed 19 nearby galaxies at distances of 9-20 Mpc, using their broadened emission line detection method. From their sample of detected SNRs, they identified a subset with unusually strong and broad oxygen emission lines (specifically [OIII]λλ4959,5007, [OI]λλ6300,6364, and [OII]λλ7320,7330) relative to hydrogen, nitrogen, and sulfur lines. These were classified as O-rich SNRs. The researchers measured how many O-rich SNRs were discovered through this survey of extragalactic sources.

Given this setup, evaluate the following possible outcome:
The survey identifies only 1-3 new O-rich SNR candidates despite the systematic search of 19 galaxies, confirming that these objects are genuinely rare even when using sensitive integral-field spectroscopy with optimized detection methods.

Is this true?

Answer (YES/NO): NO